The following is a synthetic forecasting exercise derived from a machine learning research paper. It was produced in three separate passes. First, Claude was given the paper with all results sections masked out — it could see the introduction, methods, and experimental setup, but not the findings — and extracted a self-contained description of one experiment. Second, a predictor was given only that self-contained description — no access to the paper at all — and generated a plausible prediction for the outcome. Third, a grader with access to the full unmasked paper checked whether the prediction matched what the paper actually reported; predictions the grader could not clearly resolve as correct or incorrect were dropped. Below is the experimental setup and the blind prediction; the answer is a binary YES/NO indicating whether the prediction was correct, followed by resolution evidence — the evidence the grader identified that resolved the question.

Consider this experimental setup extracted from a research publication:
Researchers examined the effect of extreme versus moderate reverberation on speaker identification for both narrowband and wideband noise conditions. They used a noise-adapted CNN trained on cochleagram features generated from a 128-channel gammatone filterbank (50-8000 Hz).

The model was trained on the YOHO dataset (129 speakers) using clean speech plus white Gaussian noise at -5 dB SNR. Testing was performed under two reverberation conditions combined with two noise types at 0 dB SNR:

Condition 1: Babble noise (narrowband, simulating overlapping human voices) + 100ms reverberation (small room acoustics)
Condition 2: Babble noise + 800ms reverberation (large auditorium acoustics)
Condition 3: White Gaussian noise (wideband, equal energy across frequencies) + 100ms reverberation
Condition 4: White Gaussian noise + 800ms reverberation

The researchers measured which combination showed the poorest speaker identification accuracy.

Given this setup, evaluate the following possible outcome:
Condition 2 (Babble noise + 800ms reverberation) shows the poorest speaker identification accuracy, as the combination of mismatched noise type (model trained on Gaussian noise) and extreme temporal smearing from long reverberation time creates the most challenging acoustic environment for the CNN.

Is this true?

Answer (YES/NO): YES